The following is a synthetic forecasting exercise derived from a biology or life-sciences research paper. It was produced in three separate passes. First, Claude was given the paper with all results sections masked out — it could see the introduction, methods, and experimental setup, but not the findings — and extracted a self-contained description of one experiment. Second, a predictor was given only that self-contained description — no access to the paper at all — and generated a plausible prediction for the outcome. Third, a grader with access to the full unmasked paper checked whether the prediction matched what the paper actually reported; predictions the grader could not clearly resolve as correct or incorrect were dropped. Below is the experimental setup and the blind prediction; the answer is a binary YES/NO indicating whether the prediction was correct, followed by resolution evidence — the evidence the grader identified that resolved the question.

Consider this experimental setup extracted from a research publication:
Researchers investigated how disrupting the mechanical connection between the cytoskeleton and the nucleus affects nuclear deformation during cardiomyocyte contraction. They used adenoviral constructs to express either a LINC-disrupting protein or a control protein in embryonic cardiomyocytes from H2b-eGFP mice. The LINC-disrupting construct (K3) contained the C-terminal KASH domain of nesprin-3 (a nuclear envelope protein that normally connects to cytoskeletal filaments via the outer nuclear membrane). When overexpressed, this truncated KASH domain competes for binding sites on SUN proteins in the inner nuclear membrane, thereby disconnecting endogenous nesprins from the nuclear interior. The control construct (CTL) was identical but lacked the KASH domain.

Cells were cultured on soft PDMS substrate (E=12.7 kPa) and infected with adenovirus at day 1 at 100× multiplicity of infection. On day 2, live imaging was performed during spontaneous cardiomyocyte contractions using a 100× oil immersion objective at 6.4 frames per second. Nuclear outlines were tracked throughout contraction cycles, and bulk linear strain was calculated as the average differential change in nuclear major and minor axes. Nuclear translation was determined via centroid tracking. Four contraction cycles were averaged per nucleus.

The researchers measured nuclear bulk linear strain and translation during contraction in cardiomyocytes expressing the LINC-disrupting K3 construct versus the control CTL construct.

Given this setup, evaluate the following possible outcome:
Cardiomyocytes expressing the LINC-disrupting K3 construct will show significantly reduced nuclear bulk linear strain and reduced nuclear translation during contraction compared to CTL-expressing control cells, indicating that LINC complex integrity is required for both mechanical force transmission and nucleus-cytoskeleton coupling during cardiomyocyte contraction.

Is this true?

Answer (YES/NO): YES